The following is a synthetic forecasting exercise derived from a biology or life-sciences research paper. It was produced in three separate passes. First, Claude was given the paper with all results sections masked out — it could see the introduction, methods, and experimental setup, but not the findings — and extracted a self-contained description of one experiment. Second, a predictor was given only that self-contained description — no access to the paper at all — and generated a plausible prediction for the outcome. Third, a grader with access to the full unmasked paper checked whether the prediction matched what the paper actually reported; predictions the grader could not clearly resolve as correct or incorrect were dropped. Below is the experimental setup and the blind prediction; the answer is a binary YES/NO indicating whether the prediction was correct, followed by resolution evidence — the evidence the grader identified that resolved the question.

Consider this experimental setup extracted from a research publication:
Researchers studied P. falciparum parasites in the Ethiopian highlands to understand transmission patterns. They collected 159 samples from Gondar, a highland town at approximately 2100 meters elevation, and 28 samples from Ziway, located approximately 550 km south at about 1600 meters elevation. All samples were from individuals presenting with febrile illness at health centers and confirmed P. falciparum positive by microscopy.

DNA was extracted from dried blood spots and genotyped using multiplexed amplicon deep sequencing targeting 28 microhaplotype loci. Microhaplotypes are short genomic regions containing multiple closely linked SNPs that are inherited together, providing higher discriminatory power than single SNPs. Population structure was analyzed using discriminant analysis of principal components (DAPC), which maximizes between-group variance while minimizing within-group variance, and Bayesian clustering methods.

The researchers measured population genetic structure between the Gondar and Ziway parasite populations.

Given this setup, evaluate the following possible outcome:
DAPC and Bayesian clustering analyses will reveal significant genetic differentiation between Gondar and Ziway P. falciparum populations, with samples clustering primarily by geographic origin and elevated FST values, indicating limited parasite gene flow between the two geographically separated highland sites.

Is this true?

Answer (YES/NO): NO